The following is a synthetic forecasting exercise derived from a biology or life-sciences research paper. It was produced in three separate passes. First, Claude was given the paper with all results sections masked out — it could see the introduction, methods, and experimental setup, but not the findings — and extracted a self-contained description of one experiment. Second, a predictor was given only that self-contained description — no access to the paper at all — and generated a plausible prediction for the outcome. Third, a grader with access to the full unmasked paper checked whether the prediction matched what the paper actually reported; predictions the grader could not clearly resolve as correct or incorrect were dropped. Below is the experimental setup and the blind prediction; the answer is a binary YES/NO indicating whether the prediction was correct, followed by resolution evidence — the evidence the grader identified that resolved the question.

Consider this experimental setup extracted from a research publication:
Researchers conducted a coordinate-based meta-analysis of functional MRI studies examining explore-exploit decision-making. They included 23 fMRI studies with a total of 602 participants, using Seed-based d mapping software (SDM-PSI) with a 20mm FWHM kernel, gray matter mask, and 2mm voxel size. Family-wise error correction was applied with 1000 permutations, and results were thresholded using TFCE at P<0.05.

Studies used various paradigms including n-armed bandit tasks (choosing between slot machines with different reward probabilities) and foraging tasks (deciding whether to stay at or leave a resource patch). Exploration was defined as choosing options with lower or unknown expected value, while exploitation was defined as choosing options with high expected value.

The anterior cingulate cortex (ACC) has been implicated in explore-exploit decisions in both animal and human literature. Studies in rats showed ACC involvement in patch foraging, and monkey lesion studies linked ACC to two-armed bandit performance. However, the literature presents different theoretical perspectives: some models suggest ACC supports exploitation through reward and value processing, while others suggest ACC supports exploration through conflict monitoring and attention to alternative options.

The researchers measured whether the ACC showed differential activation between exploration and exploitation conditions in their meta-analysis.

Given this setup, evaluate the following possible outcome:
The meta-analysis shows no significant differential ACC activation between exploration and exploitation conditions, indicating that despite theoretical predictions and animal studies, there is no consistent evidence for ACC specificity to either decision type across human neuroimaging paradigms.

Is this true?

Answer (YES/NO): NO